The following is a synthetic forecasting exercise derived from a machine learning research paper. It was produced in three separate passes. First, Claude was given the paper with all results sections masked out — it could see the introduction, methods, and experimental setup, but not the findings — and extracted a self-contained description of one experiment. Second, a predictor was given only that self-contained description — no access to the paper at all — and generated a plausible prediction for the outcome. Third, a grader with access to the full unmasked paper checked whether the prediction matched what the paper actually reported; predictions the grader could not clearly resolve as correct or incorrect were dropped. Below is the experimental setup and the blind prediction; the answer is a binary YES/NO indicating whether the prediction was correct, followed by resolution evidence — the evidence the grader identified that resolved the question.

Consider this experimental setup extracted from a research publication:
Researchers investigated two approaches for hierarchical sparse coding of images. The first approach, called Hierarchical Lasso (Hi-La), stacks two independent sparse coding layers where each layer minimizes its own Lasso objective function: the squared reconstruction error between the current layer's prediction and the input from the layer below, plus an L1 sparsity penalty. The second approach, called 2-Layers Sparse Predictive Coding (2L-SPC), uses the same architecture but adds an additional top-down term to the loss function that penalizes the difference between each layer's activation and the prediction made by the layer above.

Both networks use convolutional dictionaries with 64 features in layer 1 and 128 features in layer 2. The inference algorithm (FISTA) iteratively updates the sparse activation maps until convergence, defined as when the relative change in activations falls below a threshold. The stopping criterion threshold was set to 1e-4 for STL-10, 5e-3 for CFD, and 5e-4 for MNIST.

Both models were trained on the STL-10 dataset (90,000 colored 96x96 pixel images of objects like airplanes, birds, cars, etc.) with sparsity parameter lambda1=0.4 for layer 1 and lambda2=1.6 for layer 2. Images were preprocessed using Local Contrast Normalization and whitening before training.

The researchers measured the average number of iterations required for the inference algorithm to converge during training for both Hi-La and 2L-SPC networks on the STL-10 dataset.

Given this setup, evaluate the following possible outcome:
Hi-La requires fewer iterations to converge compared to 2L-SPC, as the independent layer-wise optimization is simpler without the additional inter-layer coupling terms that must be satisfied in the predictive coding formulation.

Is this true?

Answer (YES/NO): NO